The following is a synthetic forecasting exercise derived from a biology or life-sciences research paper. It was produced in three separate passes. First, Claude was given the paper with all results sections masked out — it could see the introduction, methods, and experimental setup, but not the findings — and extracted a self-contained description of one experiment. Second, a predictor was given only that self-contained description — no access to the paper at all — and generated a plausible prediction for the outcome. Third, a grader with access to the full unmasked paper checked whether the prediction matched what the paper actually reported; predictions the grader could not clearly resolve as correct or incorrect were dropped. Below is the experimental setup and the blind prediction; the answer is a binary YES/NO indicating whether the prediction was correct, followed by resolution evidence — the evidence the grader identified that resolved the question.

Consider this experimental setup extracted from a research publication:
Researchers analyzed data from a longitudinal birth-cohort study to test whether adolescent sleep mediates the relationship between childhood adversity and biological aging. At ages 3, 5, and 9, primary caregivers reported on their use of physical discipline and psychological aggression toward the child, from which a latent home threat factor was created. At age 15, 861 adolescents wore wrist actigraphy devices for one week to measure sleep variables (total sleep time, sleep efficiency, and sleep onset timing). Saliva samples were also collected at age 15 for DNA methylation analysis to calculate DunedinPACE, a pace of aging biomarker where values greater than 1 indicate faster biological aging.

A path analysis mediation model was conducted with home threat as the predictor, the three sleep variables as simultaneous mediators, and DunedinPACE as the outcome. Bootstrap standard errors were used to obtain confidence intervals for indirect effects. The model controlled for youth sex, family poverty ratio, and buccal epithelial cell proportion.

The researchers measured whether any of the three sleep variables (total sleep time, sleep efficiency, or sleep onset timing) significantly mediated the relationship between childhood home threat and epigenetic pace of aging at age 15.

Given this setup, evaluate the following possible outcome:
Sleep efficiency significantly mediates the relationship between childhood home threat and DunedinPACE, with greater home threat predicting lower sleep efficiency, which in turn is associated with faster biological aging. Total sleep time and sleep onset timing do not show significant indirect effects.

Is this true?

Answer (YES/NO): NO